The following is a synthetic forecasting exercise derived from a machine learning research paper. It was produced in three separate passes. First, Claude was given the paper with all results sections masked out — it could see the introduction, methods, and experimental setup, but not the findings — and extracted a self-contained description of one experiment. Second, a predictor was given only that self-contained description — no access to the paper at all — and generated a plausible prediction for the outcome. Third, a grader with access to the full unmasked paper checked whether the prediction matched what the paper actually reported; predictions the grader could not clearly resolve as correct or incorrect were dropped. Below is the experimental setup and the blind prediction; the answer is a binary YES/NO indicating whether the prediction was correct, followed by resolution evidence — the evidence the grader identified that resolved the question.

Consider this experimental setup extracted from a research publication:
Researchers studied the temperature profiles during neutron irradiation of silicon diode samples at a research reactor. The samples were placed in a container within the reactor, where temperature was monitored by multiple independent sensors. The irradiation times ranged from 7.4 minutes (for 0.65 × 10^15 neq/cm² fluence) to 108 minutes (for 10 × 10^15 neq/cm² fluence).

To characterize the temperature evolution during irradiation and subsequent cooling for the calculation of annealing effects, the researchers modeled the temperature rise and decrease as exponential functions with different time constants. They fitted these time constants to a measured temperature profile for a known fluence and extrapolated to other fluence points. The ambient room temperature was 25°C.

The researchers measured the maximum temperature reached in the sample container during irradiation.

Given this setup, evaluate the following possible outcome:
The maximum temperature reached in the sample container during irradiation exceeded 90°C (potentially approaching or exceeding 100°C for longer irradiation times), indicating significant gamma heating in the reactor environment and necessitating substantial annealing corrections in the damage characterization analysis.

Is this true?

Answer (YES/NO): NO